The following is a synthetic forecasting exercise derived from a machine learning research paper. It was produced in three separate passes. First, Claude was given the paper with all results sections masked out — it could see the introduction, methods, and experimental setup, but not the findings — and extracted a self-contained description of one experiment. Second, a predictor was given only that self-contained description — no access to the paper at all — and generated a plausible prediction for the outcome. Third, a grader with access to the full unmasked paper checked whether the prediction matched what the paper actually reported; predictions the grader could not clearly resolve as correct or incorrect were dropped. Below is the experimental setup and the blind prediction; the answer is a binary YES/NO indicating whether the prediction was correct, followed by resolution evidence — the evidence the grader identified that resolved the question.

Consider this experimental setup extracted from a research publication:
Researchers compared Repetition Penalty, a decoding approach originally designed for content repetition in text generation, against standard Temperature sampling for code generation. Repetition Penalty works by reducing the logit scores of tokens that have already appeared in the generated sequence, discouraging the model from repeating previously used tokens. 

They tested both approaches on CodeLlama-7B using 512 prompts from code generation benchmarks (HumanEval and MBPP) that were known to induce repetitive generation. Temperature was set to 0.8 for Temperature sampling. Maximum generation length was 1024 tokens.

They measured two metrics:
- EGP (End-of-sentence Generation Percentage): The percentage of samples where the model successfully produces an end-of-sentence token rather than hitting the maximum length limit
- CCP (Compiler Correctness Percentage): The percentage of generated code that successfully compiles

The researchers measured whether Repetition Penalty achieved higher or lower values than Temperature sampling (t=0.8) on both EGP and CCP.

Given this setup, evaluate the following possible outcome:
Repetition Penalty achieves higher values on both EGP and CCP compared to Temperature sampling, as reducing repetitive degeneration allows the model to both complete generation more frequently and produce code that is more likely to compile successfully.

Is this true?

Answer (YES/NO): NO